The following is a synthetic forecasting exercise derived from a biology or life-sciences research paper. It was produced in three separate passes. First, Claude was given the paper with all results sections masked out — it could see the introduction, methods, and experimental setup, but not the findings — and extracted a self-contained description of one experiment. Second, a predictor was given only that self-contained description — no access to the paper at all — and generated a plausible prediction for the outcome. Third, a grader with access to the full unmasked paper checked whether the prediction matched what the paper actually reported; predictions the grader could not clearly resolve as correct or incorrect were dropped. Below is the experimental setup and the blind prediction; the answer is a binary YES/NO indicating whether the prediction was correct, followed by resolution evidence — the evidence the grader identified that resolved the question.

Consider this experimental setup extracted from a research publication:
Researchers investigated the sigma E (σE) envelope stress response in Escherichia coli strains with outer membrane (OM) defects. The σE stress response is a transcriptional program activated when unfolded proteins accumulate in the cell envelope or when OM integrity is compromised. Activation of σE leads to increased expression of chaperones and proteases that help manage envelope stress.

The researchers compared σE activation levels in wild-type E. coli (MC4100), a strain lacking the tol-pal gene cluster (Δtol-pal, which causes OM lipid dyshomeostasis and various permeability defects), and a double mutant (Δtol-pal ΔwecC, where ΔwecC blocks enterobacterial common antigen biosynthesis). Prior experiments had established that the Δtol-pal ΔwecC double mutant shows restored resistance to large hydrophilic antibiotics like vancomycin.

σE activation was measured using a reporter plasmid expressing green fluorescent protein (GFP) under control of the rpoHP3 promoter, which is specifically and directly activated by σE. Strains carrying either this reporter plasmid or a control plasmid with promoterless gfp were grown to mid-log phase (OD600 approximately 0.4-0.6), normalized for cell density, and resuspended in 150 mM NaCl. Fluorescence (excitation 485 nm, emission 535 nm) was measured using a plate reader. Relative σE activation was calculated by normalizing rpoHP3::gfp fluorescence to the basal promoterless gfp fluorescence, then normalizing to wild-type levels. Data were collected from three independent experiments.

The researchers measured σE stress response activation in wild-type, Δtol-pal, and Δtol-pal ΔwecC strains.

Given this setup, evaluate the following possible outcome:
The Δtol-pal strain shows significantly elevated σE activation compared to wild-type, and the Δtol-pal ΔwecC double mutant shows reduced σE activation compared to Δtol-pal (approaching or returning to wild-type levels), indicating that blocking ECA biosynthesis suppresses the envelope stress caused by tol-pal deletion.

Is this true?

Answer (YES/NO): NO